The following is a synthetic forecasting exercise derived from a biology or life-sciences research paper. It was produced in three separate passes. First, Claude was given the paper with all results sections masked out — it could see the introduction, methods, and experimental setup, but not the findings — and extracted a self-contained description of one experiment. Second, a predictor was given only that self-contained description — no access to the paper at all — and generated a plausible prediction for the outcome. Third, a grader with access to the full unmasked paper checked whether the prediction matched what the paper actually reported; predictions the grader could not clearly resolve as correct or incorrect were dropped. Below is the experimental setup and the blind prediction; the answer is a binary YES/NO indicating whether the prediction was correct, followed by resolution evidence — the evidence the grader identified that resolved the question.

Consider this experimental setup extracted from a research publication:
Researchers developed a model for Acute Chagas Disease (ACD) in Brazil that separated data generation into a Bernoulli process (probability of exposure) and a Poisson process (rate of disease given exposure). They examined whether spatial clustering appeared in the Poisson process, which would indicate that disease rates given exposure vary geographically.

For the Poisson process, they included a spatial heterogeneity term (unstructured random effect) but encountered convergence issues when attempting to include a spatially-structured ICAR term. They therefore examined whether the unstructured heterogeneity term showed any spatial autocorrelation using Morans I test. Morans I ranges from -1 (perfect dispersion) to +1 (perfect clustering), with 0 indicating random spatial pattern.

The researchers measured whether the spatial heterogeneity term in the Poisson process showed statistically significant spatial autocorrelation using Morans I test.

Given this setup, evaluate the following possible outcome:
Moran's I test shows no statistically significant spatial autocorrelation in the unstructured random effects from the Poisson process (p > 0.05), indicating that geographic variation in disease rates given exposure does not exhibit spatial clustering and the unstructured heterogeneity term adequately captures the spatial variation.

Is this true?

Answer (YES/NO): NO